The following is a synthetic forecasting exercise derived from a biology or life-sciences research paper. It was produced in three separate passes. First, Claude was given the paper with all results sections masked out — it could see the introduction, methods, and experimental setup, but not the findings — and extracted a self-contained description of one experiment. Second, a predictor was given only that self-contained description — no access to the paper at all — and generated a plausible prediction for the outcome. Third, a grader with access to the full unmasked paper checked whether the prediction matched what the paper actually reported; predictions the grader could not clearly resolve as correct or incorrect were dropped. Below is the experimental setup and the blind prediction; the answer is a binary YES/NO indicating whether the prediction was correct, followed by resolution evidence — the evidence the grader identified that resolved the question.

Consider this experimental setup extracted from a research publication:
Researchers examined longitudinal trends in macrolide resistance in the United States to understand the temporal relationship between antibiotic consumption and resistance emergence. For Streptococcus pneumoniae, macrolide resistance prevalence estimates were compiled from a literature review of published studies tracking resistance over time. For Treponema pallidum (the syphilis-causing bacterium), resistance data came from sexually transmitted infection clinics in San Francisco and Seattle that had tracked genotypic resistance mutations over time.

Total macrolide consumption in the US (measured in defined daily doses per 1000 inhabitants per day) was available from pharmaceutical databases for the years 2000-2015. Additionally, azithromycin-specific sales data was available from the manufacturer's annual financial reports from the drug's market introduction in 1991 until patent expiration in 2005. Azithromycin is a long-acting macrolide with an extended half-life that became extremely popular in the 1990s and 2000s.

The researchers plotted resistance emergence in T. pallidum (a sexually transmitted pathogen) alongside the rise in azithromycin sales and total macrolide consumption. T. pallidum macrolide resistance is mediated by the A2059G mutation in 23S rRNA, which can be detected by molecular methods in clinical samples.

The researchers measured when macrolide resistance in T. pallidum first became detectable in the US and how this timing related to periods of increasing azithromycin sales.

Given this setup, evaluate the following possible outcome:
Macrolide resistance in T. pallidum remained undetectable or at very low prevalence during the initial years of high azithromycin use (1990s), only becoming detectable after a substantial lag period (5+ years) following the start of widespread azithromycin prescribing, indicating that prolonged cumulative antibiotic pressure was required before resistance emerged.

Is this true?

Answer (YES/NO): YES